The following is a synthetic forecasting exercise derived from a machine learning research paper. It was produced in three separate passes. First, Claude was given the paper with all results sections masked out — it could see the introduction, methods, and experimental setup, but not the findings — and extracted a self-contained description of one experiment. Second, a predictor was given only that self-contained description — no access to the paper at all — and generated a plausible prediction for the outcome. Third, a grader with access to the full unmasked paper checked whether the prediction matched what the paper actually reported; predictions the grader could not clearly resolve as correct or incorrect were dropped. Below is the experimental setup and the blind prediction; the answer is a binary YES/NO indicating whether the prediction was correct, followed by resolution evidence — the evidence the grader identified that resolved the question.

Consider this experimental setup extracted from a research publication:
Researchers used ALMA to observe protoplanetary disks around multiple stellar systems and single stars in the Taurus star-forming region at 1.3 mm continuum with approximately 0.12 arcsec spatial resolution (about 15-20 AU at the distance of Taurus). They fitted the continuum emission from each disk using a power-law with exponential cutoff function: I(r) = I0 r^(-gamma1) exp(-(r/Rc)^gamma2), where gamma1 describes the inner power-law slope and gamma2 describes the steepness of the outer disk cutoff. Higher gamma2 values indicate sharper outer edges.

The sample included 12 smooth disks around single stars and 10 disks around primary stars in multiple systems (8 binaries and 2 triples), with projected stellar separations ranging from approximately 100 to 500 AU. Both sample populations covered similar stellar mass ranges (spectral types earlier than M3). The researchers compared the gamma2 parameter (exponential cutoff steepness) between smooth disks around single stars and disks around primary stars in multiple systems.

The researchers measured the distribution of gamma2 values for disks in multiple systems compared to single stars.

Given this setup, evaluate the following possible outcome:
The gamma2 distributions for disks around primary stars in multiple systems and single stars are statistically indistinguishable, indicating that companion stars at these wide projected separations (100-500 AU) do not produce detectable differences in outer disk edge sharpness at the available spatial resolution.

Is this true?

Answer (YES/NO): NO